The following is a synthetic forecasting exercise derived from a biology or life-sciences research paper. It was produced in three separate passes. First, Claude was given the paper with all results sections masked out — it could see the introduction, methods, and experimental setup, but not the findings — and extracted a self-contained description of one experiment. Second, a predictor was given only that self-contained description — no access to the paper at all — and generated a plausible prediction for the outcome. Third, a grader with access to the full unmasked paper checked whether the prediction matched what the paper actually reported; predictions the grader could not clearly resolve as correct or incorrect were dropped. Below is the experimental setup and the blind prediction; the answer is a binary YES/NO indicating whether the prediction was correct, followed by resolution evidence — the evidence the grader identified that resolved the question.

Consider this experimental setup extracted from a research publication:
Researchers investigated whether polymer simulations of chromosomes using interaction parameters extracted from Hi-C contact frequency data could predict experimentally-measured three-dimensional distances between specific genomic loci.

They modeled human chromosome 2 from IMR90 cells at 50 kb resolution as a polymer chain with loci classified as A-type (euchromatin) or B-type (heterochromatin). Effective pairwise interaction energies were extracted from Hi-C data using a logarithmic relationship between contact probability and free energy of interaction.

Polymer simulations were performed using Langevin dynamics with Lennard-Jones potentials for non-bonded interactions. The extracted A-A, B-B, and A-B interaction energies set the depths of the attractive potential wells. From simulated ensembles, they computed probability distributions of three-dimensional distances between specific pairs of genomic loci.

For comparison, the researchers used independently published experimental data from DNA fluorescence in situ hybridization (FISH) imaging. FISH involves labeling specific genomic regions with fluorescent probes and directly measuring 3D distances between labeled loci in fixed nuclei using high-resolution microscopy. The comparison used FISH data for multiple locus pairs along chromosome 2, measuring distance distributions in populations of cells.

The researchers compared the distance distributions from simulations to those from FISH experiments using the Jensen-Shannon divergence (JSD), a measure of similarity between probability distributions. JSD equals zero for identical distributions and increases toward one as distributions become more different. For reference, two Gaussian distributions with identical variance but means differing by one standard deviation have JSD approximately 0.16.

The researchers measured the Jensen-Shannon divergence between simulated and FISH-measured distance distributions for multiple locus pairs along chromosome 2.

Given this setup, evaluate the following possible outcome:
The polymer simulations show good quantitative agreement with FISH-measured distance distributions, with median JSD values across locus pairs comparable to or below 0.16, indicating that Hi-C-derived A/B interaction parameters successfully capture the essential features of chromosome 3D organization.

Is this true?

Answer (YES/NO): NO